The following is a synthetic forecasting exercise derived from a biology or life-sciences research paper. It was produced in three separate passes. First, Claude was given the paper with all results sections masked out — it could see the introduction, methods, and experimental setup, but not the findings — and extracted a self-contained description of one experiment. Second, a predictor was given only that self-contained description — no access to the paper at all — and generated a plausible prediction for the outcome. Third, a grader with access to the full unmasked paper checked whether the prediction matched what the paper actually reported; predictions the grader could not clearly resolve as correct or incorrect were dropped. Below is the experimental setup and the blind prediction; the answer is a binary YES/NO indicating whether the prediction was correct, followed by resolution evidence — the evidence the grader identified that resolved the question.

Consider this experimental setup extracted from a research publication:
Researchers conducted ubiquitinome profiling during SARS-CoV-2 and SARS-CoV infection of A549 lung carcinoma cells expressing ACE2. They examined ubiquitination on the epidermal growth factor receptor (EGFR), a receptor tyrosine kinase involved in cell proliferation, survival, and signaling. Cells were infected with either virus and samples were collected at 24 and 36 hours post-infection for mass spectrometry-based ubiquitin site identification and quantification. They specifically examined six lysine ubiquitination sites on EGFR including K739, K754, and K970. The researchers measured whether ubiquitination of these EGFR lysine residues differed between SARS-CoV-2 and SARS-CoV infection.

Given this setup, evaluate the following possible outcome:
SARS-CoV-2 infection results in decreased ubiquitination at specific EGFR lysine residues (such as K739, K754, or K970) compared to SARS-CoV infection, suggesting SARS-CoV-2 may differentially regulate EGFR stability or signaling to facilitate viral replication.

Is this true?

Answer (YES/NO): NO